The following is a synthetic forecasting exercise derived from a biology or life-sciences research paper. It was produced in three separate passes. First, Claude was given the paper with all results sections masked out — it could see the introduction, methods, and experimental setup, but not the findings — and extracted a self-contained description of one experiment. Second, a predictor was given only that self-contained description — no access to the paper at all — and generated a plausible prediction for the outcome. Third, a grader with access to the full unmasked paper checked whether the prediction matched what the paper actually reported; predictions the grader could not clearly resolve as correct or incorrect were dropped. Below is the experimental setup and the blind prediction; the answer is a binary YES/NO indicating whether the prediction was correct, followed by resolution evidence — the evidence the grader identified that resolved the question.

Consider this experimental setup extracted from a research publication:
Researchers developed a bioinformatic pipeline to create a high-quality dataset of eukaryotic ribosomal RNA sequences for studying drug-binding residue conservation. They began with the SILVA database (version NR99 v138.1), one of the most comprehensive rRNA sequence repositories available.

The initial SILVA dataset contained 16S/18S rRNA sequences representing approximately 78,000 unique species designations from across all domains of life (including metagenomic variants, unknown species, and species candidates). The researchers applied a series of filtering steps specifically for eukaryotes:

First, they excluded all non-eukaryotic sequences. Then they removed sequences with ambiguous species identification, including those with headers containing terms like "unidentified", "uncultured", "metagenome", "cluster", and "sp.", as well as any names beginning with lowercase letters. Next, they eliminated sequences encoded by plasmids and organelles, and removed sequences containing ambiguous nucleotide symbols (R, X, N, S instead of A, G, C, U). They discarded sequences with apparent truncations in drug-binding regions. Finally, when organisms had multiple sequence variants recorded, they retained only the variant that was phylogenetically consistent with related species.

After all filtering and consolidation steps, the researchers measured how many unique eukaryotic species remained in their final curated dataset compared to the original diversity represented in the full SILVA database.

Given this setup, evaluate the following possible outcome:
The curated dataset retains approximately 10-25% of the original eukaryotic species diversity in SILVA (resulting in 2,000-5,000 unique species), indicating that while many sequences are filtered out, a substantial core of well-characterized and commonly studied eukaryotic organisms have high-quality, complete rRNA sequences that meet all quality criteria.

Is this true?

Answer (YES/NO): NO